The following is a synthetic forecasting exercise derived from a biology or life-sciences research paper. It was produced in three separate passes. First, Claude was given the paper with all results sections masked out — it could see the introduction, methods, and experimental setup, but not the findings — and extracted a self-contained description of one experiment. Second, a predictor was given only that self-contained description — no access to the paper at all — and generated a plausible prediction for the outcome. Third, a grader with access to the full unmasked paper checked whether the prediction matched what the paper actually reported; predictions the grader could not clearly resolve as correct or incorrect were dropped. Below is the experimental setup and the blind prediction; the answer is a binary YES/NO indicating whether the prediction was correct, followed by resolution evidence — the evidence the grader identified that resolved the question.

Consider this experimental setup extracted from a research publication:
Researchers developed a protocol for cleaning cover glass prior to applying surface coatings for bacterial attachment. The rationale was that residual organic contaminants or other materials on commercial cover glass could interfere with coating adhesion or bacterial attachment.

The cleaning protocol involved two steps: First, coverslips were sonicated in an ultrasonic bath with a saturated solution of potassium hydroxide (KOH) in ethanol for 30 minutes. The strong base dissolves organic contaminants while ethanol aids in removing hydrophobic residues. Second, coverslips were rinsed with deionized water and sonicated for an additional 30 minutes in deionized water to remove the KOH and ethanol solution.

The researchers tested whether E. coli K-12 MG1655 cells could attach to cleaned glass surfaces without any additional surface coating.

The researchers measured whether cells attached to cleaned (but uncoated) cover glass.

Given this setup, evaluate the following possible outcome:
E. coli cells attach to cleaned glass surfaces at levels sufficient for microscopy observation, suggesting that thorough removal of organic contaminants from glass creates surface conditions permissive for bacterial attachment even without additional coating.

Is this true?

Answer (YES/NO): NO